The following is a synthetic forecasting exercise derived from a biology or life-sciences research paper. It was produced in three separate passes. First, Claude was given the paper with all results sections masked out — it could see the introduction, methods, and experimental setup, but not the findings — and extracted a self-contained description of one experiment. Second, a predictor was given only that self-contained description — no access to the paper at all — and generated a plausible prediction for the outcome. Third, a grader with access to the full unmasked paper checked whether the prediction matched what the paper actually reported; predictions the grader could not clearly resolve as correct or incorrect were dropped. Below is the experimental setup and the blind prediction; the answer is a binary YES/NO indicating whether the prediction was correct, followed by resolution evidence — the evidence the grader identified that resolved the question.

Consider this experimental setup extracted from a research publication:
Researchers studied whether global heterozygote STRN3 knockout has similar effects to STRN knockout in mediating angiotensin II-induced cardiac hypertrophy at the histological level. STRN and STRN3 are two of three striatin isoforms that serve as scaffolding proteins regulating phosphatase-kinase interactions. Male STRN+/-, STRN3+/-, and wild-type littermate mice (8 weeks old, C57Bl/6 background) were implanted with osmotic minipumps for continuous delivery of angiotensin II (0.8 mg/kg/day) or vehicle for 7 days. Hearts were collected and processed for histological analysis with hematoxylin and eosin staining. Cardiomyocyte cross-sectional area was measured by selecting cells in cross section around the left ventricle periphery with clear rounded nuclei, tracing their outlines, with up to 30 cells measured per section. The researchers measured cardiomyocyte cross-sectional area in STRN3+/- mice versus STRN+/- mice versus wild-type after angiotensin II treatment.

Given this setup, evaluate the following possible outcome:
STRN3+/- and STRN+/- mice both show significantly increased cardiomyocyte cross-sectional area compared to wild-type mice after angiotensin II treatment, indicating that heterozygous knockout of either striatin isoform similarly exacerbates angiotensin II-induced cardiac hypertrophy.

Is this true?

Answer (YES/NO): NO